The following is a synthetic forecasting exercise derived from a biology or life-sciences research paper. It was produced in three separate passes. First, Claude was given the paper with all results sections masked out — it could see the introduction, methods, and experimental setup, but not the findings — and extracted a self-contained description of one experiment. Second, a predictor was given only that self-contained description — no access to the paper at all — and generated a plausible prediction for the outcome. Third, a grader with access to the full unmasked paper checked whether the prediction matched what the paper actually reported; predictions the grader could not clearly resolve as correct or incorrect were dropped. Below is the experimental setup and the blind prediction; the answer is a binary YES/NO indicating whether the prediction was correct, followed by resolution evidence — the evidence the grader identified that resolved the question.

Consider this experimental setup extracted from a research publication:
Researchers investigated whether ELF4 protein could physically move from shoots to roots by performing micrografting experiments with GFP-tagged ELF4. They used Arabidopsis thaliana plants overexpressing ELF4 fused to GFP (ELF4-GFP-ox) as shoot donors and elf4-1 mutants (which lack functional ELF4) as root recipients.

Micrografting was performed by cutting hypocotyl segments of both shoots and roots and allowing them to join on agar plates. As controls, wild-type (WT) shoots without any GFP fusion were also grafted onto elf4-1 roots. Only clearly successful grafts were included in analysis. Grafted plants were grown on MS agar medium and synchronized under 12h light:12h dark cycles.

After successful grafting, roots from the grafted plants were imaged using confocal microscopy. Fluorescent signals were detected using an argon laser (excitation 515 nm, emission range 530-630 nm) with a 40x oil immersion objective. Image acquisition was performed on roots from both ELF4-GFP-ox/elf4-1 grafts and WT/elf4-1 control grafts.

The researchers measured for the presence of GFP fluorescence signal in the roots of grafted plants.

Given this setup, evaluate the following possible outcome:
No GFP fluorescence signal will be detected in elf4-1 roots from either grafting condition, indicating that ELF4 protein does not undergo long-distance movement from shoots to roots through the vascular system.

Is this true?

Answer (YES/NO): NO